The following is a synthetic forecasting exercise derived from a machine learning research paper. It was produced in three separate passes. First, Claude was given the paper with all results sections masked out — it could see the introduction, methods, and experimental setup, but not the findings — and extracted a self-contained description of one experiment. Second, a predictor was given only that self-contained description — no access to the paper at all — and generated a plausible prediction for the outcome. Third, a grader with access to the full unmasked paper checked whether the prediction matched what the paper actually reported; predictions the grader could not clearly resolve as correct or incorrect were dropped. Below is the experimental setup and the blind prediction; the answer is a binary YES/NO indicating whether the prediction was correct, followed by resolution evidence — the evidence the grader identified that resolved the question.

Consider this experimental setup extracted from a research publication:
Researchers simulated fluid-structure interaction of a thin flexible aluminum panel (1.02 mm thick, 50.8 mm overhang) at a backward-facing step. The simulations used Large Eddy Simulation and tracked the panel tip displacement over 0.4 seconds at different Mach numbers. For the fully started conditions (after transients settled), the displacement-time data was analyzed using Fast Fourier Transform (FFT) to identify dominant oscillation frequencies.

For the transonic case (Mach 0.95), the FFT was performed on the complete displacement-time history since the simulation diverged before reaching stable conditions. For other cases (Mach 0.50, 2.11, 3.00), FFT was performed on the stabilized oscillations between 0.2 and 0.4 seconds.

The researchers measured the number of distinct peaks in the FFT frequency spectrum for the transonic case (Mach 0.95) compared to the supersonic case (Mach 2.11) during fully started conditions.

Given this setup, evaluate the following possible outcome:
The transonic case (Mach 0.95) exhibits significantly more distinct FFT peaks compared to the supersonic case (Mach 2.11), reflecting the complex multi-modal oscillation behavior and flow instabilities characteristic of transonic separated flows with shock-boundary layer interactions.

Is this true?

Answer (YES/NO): YES